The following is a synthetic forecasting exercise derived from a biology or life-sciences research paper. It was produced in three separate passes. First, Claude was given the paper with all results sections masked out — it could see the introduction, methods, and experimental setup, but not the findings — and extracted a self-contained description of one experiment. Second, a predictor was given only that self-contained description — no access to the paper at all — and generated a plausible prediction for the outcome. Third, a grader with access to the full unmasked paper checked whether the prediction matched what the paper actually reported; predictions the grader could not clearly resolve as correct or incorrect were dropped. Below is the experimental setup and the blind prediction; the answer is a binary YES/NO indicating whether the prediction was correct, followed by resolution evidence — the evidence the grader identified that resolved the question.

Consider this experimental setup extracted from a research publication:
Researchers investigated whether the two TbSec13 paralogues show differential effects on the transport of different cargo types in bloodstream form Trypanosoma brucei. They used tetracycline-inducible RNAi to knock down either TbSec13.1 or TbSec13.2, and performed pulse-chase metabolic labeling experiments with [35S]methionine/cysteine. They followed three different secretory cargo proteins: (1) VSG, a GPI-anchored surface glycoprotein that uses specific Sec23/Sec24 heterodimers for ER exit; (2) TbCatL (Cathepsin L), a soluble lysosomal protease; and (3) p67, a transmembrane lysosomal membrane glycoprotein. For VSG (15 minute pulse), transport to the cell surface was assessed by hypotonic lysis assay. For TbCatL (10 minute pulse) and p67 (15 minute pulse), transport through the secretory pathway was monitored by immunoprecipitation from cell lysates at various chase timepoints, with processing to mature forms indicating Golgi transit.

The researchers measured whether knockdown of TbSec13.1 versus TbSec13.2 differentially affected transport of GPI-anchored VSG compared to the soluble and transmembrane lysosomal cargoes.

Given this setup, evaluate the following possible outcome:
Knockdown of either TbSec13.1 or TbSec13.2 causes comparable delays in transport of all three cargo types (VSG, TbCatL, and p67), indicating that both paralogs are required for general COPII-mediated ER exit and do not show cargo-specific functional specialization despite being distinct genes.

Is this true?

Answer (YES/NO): NO